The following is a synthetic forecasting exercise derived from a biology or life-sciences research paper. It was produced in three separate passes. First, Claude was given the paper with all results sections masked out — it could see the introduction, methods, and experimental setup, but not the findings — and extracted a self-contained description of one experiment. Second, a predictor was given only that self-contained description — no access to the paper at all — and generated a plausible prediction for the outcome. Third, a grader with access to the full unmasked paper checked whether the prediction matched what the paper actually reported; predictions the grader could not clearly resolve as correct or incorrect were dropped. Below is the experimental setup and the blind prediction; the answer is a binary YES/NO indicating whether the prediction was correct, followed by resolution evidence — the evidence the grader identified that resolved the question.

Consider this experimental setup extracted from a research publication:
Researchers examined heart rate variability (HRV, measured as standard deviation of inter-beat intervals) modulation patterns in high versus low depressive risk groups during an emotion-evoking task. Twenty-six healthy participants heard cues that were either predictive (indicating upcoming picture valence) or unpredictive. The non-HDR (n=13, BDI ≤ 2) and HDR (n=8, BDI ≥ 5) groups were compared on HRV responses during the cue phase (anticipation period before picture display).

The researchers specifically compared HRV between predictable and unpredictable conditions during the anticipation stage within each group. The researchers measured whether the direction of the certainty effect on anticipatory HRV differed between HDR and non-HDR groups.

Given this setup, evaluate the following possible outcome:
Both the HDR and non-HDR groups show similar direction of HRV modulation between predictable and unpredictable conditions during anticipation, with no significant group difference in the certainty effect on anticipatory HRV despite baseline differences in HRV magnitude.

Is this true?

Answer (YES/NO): NO